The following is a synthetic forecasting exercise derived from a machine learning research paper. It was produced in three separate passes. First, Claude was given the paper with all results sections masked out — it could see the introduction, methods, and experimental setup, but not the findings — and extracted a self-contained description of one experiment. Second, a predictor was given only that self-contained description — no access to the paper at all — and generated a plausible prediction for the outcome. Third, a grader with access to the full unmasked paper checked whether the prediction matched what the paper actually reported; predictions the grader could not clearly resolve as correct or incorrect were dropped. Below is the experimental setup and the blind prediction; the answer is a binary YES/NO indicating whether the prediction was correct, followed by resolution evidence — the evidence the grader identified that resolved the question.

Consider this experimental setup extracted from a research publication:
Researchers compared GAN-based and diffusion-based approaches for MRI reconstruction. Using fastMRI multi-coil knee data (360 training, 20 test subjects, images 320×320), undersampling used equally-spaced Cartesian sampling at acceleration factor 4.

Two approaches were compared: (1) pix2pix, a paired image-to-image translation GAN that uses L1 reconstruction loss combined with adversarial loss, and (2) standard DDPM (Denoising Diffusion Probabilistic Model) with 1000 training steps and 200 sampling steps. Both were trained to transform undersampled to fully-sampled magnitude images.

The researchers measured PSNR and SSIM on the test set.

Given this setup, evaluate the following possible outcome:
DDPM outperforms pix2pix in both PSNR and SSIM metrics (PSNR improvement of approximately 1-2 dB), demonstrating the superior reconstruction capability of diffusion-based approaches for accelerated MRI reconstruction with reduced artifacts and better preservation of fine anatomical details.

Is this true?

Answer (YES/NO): NO